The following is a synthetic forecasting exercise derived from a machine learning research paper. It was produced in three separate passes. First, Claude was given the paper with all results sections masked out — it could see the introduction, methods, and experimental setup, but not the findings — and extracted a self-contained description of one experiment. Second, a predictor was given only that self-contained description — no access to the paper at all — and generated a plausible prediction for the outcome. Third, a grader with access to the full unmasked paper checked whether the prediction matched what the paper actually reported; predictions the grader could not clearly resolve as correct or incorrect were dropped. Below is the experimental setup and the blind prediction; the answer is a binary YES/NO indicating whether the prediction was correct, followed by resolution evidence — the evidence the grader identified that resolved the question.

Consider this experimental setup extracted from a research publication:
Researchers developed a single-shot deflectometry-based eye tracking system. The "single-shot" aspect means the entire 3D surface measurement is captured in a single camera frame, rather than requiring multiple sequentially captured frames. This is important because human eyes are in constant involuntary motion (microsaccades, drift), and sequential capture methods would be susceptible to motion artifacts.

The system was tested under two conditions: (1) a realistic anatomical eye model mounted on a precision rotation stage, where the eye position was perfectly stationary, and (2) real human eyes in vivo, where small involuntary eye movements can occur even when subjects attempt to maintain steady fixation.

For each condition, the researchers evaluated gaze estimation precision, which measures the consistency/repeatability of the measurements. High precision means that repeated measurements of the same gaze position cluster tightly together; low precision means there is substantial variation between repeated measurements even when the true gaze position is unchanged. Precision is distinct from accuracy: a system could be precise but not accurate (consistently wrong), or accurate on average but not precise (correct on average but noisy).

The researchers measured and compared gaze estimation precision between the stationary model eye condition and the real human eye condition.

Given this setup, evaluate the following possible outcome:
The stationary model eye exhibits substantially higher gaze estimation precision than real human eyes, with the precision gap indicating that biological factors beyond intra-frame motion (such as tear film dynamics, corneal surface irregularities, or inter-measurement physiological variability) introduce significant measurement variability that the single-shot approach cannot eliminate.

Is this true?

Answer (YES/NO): NO